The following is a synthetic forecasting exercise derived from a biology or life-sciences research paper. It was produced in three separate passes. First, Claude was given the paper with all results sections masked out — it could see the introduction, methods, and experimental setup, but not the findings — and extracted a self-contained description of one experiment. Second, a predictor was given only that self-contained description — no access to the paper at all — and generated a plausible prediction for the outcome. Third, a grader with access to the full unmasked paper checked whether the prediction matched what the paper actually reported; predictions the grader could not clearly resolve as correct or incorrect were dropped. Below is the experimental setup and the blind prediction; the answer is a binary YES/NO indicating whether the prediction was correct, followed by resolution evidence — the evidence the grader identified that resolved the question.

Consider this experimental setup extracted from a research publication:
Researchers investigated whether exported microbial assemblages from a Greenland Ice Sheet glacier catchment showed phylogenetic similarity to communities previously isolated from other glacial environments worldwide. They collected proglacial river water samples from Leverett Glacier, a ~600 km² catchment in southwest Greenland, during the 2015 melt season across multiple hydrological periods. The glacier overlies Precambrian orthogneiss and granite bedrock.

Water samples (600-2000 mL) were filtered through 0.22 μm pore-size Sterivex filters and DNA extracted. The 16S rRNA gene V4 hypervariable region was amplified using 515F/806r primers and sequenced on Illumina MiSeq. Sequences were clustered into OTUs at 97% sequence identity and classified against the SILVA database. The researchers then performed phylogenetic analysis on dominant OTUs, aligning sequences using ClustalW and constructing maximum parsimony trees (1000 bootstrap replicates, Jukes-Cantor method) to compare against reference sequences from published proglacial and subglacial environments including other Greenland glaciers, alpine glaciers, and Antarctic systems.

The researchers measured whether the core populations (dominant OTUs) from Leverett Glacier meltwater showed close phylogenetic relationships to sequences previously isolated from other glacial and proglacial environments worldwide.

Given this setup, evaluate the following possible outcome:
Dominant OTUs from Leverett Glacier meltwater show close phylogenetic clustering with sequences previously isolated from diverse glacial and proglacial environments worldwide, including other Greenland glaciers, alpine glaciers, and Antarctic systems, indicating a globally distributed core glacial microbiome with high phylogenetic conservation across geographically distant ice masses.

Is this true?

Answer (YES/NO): YES